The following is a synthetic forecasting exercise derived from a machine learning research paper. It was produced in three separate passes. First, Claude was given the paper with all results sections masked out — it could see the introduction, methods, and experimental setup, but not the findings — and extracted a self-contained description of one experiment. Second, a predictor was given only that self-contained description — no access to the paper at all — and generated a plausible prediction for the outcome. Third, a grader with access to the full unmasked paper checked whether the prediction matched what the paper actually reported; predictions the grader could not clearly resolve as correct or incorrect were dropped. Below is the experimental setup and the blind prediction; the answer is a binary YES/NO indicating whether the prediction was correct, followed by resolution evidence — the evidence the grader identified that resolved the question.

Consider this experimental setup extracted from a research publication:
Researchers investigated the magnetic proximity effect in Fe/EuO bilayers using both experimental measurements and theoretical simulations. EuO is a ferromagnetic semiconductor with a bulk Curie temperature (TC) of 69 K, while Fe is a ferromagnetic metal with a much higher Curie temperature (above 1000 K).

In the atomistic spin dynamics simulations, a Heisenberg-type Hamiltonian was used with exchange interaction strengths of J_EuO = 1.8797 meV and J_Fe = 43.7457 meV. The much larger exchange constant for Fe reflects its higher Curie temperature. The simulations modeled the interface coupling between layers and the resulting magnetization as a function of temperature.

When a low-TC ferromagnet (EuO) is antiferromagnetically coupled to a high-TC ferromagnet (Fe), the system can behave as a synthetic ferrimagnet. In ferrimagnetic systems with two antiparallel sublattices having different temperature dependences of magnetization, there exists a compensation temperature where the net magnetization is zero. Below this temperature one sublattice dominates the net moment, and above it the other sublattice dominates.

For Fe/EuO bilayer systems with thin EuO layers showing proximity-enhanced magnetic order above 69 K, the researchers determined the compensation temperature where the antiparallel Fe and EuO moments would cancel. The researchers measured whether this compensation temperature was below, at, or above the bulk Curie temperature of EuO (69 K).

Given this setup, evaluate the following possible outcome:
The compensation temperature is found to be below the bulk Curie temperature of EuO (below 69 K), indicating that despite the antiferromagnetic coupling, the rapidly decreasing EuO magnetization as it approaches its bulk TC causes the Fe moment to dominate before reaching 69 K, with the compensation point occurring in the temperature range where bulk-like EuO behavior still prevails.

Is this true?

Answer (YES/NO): NO